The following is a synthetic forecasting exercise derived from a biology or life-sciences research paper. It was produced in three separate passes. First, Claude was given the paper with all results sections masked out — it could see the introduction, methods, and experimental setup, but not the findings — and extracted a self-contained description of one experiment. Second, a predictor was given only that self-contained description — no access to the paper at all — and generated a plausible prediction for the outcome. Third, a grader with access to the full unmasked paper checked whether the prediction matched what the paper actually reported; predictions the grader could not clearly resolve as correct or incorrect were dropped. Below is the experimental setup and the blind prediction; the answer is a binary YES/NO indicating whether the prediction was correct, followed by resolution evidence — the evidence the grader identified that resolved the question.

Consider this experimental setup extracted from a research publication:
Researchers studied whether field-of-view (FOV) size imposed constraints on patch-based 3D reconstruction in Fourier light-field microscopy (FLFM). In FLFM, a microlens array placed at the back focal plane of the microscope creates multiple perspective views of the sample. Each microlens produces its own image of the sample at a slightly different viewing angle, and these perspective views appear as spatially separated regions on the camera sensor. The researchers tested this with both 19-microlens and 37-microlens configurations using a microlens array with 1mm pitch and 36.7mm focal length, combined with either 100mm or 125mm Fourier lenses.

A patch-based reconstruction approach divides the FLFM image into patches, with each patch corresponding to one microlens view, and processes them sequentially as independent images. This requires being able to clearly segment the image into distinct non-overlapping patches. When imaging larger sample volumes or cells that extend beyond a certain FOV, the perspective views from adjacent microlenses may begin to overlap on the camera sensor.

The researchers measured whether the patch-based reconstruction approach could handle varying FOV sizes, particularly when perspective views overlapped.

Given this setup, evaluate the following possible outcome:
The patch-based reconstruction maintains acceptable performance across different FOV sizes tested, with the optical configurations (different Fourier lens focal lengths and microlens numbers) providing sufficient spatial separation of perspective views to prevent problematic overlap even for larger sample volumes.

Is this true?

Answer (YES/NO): NO